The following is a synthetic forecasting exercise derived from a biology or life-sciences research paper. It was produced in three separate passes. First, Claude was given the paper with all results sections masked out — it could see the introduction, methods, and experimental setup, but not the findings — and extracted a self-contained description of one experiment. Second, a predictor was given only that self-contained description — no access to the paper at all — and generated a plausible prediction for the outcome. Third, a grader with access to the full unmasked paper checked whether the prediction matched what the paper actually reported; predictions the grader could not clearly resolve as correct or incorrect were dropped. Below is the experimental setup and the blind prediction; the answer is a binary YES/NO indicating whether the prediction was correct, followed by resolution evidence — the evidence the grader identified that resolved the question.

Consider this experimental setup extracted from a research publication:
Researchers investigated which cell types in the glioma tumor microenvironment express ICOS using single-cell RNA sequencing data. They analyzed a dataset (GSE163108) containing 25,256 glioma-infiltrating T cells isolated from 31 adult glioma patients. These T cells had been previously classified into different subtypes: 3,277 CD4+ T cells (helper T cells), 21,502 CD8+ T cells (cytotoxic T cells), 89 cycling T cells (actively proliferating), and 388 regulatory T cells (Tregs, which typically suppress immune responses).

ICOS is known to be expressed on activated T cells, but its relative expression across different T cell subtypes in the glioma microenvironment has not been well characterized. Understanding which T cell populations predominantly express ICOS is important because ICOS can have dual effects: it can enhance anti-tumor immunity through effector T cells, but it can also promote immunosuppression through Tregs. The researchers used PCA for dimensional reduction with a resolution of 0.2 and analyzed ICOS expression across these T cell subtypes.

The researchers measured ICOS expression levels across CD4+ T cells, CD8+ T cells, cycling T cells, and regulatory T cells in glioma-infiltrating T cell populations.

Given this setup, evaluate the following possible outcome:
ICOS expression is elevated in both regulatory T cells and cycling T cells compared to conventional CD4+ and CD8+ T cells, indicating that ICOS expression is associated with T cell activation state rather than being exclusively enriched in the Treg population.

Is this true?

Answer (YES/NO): NO